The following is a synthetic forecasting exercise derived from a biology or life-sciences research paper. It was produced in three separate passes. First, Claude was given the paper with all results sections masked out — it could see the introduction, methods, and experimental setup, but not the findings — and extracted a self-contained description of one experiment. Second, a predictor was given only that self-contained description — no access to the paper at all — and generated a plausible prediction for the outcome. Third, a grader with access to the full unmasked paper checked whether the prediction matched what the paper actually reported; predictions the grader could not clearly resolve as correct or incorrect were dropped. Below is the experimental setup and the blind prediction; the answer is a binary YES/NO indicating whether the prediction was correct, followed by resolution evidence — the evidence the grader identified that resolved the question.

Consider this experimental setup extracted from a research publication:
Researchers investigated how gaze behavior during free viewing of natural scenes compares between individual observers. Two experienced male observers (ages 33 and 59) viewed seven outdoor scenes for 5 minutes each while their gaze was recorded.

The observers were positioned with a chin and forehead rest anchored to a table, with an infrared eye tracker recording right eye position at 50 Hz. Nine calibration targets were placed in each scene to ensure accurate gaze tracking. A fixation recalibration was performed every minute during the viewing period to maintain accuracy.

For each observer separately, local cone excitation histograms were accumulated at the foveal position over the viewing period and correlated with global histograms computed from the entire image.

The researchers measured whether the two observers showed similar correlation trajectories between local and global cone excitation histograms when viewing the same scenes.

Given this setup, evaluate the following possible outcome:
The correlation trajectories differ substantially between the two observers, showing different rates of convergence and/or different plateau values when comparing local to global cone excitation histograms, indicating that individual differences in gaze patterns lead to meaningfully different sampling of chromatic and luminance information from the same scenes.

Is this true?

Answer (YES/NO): YES